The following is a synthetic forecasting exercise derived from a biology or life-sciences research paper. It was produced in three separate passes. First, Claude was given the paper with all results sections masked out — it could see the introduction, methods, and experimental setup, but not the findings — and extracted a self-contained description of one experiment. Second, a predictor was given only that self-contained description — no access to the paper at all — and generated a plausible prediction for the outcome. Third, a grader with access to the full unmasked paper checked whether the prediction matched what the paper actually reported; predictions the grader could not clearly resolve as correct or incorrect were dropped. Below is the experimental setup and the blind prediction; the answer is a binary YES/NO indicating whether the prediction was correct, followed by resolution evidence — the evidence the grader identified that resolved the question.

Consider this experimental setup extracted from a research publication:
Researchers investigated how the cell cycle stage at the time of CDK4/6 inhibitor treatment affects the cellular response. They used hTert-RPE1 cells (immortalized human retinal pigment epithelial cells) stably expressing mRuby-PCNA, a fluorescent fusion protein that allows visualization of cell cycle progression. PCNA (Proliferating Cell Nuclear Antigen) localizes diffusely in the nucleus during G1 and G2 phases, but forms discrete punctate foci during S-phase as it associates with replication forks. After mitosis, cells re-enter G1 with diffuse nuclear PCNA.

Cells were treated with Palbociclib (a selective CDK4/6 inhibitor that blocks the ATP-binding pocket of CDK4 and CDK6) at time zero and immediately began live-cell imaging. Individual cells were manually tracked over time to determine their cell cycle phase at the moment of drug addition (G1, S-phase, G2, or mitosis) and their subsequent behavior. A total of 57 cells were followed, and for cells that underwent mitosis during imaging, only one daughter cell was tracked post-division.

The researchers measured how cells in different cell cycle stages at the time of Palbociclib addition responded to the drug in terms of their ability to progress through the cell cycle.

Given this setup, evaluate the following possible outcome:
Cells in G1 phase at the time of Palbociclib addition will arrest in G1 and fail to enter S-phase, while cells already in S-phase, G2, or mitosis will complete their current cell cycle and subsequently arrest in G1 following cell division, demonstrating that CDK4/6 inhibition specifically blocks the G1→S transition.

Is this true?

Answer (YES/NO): YES